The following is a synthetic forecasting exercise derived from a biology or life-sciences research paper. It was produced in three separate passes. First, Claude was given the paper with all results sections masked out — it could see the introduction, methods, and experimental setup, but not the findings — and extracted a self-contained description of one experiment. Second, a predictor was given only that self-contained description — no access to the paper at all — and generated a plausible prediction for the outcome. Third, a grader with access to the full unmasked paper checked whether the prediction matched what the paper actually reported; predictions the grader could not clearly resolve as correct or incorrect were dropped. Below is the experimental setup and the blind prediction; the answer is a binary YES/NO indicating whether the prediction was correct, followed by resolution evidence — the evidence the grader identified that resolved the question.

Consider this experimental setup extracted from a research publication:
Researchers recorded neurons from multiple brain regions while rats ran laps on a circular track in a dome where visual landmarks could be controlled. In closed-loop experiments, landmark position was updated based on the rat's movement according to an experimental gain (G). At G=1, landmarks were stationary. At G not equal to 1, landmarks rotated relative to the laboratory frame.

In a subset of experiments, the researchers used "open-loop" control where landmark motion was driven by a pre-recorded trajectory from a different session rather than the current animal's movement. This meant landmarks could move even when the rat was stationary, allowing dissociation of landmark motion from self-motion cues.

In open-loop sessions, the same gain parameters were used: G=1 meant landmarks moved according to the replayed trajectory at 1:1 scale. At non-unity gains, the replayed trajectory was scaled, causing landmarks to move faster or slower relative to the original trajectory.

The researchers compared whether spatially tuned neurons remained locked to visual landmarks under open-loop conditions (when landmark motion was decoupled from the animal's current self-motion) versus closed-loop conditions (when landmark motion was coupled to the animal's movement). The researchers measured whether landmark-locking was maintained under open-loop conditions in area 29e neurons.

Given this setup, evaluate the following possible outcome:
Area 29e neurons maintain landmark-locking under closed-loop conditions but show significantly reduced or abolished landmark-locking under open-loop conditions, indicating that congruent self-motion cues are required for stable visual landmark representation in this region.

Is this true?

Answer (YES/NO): NO